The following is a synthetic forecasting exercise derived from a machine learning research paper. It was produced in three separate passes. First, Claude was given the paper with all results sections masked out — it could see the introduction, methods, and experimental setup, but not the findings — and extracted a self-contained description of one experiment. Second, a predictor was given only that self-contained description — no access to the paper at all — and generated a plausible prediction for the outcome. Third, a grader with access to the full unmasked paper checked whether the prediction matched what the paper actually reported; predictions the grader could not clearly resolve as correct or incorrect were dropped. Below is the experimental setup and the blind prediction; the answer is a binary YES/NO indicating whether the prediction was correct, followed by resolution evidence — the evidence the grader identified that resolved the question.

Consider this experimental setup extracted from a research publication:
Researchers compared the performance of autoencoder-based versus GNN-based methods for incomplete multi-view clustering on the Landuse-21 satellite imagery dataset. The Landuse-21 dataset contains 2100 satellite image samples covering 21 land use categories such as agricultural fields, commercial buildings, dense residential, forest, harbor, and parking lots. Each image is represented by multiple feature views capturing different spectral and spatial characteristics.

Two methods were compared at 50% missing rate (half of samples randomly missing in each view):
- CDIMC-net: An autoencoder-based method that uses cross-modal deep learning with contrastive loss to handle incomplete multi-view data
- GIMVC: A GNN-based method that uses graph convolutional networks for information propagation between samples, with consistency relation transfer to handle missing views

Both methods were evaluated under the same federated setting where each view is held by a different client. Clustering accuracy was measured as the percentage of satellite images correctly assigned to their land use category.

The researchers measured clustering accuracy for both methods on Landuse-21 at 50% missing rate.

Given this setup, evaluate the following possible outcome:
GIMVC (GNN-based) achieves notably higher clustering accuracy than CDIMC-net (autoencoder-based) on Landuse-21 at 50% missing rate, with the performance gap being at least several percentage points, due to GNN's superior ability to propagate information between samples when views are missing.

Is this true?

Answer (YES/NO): YES